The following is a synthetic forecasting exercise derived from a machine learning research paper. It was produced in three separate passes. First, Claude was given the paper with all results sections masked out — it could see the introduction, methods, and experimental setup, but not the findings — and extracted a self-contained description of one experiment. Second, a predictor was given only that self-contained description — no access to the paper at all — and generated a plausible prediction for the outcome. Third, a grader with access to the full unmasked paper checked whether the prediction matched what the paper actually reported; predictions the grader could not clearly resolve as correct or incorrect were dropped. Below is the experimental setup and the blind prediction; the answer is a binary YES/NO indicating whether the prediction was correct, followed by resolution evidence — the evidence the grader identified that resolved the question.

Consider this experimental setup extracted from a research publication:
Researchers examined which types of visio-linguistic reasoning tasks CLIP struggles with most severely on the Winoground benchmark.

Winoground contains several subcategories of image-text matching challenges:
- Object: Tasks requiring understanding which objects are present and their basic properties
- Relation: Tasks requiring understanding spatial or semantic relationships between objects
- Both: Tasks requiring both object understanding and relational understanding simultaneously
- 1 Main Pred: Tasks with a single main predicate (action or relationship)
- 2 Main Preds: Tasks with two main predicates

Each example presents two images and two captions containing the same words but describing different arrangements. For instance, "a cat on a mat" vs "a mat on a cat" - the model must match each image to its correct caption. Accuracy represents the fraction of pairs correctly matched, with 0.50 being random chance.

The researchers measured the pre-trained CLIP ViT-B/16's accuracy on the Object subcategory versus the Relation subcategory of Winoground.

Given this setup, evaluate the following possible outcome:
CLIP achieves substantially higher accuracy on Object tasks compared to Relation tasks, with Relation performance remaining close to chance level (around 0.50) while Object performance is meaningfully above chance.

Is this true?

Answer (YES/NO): NO